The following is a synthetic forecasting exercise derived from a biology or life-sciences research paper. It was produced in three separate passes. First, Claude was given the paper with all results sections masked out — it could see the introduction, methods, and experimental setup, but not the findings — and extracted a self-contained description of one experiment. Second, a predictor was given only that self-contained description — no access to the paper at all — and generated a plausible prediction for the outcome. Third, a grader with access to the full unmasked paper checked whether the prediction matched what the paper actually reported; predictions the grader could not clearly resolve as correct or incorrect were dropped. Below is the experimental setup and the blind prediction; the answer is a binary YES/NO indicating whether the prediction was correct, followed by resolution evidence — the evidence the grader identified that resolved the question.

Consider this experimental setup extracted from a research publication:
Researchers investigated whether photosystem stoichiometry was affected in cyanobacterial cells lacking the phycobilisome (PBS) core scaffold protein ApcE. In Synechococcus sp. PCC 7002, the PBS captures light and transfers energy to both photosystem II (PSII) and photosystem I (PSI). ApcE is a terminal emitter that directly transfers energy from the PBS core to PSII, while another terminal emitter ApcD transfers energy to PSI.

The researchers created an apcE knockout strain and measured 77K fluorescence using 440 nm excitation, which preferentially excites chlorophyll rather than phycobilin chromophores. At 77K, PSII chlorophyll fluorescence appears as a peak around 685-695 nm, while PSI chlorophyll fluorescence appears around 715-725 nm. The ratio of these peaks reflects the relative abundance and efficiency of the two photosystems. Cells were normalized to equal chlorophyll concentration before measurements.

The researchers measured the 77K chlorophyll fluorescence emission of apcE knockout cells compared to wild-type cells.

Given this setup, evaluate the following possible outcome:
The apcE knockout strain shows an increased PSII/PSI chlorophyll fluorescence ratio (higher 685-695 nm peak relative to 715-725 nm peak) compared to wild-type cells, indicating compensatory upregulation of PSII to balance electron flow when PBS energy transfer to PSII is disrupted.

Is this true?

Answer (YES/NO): YES